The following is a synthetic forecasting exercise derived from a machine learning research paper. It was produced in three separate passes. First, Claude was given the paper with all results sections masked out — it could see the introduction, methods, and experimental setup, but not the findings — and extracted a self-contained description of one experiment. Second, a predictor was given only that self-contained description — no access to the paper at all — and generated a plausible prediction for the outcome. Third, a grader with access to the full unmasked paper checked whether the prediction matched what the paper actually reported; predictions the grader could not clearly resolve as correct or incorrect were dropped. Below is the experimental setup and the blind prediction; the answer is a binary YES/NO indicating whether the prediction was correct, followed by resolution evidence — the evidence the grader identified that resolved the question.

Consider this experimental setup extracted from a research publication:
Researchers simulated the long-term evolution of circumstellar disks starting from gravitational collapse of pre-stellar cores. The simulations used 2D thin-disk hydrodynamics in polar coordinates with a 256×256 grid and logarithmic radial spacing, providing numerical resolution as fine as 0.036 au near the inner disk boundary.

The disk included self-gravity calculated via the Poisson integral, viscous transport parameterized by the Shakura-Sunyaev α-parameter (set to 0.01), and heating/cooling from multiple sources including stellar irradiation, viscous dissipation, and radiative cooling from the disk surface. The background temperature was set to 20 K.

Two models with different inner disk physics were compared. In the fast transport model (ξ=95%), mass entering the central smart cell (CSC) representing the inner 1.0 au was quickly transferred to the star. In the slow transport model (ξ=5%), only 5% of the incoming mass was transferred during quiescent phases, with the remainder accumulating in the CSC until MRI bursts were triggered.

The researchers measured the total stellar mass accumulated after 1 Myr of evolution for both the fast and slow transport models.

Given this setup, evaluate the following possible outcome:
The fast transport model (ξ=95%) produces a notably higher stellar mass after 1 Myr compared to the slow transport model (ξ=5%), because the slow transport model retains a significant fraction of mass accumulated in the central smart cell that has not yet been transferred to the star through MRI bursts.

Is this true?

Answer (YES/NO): YES